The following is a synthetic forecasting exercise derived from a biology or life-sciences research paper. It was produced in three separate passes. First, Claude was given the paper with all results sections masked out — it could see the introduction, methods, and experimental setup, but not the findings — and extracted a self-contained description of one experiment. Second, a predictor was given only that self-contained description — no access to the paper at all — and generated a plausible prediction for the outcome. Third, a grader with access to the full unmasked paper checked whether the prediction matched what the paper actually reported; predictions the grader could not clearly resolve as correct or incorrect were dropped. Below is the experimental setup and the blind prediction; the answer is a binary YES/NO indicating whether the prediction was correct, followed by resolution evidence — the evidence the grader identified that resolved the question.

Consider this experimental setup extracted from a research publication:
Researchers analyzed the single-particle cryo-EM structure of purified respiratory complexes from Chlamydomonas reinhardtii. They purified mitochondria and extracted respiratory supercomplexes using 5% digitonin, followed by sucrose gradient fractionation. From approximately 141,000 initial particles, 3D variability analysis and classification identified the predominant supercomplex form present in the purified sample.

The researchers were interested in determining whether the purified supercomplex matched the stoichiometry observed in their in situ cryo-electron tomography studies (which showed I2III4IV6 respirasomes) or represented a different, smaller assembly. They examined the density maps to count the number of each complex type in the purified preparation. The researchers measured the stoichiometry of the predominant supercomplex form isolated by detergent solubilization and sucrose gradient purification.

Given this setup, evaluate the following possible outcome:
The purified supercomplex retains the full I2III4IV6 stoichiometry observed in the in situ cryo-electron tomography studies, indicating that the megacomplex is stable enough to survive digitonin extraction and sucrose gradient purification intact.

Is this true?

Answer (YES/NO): NO